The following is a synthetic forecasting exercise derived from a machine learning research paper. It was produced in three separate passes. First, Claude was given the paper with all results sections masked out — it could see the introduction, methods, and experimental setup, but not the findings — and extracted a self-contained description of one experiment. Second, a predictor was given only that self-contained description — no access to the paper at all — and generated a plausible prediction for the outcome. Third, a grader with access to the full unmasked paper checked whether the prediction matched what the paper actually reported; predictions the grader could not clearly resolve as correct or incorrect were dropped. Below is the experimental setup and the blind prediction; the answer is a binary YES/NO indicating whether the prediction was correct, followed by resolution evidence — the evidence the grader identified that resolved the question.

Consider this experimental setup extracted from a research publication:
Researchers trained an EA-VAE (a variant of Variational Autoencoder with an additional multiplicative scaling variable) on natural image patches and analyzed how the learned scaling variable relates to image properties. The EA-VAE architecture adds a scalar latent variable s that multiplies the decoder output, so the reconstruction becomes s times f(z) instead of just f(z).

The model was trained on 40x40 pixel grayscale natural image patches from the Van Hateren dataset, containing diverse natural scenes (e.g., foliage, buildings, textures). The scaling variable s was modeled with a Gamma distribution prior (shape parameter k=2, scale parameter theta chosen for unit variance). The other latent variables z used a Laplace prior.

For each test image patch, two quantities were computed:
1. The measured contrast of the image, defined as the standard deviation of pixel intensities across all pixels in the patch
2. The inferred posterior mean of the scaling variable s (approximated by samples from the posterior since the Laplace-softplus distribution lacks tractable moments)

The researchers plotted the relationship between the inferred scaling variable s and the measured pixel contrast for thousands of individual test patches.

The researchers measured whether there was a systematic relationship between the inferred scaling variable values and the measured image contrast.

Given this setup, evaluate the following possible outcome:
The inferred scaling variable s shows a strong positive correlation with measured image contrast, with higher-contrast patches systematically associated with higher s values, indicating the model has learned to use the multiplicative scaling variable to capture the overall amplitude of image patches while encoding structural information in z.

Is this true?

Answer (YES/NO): YES